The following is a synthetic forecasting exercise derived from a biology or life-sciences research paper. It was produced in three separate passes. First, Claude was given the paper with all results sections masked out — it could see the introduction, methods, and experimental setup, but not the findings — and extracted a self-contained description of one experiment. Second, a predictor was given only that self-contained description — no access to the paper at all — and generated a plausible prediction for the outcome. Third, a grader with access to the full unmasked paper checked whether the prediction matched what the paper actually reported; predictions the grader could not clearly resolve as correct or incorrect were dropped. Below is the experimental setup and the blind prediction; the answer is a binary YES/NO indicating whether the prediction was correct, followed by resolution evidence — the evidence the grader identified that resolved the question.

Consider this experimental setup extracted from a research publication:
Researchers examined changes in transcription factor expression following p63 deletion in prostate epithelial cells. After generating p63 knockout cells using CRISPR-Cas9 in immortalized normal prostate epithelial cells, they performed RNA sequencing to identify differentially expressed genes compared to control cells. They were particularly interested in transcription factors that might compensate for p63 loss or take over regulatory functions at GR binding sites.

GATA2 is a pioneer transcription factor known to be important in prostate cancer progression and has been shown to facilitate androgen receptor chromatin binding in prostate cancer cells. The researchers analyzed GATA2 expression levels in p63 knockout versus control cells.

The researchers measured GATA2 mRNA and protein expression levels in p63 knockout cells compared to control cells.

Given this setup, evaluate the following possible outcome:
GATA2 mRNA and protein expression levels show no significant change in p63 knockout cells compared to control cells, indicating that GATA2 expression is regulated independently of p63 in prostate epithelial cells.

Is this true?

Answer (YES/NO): NO